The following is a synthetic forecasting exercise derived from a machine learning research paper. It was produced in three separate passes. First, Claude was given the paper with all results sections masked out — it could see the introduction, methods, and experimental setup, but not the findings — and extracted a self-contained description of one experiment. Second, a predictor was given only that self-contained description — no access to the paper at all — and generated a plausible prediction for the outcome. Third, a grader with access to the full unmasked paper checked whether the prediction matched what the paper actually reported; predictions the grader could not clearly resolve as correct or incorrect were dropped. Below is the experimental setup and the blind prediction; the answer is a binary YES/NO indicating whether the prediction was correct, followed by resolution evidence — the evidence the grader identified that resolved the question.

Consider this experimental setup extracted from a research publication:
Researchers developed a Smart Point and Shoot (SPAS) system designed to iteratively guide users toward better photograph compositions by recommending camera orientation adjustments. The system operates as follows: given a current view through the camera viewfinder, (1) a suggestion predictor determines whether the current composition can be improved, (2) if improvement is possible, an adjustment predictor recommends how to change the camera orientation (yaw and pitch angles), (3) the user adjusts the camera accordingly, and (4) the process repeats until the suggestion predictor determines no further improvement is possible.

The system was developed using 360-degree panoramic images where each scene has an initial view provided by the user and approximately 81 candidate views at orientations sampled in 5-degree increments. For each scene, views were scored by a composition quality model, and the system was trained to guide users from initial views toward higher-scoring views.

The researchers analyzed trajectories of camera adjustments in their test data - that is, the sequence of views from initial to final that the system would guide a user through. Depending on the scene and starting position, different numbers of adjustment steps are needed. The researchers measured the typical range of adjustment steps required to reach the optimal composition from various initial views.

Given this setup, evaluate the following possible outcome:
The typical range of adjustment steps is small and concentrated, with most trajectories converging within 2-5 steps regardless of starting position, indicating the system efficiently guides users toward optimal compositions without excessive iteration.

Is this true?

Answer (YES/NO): NO